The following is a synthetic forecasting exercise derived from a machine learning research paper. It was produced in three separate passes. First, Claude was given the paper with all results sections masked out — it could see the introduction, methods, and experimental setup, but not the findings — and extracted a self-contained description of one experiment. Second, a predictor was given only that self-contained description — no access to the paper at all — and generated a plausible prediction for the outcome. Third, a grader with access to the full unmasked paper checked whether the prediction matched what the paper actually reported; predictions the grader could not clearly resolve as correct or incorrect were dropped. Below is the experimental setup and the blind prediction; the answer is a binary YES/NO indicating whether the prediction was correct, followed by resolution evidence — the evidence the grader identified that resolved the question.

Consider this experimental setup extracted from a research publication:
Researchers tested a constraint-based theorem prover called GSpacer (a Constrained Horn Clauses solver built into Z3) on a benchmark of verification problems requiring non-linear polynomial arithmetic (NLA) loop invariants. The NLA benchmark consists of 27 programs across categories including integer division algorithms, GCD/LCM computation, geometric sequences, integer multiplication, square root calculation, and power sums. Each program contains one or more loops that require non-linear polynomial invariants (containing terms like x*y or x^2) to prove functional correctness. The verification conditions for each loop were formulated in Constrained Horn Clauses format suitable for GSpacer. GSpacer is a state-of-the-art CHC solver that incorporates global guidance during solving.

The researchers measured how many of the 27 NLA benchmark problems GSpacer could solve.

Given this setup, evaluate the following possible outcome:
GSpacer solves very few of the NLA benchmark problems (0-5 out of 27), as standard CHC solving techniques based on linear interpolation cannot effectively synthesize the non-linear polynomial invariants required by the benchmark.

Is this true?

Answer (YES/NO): YES